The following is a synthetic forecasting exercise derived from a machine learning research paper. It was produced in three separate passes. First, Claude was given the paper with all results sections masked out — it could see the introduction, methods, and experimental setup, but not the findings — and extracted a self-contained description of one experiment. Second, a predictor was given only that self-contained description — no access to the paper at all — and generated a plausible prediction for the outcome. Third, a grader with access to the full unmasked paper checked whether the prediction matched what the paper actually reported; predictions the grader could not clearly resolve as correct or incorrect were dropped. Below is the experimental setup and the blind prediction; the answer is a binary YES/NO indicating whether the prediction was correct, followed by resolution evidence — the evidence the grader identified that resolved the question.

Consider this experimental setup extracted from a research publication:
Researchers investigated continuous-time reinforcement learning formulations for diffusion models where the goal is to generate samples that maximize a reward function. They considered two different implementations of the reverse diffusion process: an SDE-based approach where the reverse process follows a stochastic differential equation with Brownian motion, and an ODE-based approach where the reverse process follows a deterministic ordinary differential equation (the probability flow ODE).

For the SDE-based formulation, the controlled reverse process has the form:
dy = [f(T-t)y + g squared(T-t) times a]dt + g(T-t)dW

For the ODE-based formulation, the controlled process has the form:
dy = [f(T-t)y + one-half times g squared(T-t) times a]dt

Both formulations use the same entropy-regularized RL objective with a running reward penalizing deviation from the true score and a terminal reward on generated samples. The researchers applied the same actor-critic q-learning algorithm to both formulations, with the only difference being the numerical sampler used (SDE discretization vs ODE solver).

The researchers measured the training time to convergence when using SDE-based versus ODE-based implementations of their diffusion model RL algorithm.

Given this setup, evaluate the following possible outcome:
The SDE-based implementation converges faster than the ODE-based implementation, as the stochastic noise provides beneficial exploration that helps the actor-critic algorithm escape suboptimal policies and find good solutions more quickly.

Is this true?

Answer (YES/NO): NO